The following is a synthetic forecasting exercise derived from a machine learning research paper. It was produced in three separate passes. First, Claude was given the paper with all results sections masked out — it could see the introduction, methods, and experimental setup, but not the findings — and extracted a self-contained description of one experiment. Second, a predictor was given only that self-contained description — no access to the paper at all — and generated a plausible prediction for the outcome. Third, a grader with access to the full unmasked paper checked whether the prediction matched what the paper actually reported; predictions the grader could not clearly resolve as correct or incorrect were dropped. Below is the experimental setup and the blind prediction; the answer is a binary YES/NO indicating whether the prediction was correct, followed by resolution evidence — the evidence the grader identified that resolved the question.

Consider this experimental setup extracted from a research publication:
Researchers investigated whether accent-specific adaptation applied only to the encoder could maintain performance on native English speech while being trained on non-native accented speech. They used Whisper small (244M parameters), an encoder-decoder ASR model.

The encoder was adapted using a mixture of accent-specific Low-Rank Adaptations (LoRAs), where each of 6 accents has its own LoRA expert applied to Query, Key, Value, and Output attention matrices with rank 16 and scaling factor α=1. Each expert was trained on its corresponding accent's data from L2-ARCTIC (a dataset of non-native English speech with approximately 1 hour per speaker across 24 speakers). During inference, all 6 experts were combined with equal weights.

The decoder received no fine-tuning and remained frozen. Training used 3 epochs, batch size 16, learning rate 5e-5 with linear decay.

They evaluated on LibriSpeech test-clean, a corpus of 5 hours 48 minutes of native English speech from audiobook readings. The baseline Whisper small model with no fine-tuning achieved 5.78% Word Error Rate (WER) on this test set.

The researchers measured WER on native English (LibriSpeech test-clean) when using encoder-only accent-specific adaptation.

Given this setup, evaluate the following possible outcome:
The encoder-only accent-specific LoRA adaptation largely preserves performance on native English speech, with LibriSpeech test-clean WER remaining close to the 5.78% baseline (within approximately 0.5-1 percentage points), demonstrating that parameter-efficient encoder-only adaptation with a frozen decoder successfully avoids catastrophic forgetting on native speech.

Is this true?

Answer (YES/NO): YES